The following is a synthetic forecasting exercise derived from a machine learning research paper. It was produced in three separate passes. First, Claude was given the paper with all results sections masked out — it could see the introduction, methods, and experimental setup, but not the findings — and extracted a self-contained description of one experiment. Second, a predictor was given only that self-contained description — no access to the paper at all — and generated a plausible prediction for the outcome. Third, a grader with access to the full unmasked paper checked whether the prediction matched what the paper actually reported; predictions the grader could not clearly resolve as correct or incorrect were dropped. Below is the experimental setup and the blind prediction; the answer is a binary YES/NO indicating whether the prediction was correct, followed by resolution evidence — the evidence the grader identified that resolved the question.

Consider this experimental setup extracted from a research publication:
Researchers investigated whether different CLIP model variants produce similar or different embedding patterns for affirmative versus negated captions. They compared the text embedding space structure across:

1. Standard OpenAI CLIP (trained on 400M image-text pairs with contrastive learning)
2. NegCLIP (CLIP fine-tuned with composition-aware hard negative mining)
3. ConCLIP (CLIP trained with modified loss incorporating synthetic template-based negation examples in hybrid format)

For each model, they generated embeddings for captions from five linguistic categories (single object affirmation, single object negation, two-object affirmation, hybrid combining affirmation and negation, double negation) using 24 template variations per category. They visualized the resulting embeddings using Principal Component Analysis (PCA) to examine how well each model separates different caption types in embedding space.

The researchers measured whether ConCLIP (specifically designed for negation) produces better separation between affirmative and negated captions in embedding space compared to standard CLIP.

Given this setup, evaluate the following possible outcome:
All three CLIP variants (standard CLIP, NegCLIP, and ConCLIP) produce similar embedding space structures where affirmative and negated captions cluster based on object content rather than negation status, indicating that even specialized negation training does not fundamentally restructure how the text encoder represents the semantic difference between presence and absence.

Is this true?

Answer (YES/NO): NO